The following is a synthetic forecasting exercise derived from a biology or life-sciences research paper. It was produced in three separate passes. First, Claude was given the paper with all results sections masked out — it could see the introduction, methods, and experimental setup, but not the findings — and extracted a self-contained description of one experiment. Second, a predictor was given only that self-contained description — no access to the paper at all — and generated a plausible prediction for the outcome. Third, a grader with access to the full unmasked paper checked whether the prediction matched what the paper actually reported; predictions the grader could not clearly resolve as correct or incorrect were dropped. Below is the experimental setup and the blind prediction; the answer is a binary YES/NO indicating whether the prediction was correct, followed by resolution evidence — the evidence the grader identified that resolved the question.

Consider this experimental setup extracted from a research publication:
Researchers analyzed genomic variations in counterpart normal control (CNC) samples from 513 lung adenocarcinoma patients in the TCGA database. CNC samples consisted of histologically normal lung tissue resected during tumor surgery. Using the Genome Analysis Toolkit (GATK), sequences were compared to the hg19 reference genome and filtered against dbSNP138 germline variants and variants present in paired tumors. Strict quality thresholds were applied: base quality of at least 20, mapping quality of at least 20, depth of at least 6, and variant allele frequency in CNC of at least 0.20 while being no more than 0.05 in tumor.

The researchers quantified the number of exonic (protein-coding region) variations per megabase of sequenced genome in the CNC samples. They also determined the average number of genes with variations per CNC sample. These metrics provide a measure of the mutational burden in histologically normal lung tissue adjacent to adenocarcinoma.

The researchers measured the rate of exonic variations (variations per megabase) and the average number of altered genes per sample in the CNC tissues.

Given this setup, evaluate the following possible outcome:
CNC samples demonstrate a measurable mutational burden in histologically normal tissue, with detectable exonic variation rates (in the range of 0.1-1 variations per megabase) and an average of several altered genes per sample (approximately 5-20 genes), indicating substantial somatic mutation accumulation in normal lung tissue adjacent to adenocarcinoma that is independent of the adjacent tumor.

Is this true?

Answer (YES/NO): YES